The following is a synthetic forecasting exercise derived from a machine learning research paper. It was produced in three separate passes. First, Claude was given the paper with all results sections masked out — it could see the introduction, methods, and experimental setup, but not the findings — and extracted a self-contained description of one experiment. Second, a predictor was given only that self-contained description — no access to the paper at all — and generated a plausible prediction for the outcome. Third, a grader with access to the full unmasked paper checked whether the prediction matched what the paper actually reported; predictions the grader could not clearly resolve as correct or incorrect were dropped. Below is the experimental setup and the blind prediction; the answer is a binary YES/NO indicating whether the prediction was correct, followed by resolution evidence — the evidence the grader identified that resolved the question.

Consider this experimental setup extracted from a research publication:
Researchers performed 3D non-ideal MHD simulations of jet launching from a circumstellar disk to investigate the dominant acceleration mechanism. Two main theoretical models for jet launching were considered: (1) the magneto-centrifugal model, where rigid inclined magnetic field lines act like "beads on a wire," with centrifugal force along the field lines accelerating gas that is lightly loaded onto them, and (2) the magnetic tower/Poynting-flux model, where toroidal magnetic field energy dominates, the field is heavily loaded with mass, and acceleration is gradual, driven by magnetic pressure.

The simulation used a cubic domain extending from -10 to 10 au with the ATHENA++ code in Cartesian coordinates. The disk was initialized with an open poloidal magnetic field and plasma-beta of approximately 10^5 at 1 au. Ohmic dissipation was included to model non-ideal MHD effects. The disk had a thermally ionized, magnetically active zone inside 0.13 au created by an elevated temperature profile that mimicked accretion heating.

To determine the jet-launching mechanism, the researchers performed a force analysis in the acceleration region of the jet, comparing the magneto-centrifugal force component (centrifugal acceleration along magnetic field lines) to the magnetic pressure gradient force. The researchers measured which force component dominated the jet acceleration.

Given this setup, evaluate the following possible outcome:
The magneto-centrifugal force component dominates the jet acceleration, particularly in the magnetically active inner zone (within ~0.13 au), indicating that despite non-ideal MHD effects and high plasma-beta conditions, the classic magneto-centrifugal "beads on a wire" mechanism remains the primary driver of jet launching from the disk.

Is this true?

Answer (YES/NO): NO